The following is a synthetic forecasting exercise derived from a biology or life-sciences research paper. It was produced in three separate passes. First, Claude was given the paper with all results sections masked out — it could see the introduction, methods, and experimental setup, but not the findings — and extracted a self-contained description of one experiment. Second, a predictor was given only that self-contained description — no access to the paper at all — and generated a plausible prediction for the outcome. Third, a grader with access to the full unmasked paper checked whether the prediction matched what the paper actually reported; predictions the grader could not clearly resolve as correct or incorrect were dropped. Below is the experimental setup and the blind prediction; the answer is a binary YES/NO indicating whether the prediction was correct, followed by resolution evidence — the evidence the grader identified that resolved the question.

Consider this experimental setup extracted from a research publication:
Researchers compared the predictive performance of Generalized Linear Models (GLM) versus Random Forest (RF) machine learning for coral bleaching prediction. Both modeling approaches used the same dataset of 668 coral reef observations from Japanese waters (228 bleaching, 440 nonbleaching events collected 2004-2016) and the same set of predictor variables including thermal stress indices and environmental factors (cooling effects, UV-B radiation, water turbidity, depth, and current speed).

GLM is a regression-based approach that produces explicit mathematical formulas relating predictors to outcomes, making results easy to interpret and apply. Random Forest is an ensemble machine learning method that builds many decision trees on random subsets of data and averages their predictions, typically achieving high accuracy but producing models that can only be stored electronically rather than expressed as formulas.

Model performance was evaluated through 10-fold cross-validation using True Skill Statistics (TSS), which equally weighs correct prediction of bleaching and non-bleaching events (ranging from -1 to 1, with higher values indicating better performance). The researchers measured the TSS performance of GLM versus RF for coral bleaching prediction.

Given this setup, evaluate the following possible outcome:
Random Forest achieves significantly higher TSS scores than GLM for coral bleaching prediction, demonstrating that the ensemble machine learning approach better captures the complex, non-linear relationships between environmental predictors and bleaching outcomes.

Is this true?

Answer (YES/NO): NO